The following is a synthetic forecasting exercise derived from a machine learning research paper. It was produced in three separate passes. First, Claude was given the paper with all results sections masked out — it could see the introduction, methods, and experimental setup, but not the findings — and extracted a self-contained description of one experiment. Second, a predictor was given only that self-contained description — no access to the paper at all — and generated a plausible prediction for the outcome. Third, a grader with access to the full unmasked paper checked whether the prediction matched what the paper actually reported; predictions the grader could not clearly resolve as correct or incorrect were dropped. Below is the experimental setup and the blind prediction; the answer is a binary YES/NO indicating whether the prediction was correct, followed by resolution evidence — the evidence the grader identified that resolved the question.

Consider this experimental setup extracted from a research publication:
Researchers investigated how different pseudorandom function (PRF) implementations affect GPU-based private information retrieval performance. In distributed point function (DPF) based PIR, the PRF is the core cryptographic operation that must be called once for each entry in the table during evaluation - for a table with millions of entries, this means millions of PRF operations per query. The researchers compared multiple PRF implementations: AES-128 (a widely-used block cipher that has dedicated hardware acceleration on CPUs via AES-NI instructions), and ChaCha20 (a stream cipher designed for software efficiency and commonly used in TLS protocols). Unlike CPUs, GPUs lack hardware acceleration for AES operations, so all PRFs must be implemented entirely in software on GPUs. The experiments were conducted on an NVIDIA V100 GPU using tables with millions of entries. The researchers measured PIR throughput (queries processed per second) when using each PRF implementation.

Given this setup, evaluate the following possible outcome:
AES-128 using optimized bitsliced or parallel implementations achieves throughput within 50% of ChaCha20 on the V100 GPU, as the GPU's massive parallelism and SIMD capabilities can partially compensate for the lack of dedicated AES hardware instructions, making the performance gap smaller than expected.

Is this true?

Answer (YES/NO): NO